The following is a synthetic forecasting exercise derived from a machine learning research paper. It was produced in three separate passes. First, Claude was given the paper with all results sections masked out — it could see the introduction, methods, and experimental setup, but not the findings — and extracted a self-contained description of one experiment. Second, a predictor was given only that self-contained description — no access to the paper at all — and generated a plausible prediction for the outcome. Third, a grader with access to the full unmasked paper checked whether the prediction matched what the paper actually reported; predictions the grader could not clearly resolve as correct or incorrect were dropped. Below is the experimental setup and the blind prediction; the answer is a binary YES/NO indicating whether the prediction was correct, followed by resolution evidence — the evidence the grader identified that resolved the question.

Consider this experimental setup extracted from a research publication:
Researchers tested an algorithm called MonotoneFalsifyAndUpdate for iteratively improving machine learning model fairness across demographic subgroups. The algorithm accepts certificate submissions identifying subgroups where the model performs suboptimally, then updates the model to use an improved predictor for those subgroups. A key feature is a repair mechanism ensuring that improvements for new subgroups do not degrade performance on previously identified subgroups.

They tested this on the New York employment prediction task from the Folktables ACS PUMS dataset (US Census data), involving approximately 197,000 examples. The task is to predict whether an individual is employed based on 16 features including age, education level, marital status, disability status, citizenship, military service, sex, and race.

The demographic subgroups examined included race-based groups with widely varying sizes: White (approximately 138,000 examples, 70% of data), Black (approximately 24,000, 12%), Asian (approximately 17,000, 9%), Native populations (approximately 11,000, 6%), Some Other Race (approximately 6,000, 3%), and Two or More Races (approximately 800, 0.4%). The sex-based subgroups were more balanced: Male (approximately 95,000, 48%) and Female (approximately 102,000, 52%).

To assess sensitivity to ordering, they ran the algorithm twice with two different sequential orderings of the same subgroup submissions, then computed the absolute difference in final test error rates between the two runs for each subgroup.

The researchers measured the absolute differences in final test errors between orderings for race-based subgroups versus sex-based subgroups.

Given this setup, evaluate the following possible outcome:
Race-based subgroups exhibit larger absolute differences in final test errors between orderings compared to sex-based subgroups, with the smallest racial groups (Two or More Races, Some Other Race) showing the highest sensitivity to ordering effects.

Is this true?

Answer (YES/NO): NO